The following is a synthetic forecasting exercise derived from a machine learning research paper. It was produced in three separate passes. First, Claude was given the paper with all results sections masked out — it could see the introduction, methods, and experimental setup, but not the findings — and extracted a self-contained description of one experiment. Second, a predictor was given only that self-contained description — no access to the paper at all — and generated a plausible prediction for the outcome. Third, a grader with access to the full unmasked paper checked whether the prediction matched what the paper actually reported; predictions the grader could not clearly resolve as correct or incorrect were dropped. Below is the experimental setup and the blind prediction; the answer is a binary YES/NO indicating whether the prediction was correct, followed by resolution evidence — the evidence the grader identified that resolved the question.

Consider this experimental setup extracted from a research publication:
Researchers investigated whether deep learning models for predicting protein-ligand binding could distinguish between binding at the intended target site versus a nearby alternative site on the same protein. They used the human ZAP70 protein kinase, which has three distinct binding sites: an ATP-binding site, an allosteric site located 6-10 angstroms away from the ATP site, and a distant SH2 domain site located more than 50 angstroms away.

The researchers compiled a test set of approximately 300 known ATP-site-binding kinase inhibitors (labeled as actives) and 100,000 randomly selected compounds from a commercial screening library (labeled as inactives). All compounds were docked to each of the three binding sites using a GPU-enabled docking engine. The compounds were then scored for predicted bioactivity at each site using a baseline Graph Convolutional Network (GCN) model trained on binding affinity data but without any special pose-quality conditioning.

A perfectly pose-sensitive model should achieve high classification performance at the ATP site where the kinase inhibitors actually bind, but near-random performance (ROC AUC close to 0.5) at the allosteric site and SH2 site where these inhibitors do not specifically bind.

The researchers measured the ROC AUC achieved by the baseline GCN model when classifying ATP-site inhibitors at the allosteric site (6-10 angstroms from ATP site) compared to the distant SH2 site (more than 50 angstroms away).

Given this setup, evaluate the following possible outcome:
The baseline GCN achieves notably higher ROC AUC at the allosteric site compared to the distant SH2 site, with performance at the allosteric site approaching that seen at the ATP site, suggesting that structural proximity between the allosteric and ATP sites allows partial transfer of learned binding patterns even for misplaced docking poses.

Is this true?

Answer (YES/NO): YES